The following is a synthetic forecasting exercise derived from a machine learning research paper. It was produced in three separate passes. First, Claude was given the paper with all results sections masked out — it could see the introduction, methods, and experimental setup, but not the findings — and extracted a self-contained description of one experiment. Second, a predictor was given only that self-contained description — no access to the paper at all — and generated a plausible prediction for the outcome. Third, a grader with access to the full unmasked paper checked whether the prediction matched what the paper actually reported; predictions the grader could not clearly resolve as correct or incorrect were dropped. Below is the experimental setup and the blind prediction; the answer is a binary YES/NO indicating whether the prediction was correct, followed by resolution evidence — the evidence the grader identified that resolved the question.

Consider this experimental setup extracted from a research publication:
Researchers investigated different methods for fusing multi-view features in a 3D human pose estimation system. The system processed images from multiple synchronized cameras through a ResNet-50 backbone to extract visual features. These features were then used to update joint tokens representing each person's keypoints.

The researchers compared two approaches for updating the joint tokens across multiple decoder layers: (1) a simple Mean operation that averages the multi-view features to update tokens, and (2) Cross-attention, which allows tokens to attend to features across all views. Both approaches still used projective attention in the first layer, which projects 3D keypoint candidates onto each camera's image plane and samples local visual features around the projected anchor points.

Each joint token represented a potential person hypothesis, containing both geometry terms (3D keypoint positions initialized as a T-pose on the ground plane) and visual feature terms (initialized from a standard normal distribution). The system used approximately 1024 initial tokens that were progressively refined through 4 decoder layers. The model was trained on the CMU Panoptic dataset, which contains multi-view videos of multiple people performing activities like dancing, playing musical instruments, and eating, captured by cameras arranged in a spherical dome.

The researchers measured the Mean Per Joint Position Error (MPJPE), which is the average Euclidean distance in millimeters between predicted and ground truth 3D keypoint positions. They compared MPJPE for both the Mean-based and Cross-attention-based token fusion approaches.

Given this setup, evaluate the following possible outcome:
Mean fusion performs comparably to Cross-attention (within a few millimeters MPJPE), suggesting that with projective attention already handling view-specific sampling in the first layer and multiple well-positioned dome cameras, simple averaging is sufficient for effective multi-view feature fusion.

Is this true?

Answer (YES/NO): NO